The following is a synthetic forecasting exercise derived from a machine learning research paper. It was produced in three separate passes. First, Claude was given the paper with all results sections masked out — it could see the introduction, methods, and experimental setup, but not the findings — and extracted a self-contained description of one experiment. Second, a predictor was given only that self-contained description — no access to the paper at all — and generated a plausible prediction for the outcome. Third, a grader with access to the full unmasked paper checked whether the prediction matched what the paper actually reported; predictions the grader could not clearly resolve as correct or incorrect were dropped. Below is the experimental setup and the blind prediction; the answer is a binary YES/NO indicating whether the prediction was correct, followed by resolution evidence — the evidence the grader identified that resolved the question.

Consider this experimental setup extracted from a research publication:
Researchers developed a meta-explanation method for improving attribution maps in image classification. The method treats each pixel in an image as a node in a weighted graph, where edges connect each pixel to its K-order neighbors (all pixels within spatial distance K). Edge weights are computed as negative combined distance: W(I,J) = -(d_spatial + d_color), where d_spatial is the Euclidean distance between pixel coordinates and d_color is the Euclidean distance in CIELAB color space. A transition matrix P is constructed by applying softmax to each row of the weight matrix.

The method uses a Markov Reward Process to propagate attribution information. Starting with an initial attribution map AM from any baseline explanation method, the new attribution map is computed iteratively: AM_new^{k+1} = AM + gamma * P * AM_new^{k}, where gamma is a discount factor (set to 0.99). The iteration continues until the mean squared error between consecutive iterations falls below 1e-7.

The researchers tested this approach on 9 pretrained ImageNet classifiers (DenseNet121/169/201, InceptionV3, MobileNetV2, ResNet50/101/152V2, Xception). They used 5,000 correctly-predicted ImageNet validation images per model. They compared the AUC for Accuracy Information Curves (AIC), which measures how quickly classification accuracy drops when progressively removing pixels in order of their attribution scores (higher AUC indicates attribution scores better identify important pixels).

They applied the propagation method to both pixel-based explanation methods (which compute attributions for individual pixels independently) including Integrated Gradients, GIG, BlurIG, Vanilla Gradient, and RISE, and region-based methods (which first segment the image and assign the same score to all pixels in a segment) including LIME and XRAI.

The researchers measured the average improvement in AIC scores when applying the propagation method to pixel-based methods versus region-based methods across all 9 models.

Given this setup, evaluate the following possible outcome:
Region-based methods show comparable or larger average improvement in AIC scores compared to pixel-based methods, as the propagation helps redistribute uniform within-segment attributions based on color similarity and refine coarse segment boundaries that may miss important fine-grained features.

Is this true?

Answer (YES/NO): NO